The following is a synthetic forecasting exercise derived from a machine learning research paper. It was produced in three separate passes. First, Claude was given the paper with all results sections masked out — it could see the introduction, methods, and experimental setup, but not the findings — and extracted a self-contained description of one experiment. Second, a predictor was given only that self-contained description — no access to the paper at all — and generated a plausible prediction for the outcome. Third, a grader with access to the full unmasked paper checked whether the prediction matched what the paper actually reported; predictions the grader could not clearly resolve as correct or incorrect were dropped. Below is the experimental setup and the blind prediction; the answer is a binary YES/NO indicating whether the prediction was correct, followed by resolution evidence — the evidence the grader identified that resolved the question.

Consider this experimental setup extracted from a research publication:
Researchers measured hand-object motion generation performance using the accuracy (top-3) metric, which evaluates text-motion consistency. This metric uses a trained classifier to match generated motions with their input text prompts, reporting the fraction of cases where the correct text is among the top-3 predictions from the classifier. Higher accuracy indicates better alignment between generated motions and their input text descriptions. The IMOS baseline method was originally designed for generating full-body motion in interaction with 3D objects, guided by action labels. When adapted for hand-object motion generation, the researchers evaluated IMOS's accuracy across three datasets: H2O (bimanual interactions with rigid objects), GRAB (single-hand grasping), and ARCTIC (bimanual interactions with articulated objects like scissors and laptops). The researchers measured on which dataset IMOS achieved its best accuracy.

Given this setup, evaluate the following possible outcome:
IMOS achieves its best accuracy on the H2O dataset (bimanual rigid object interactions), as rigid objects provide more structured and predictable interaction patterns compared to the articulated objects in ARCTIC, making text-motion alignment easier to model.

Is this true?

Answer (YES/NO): NO